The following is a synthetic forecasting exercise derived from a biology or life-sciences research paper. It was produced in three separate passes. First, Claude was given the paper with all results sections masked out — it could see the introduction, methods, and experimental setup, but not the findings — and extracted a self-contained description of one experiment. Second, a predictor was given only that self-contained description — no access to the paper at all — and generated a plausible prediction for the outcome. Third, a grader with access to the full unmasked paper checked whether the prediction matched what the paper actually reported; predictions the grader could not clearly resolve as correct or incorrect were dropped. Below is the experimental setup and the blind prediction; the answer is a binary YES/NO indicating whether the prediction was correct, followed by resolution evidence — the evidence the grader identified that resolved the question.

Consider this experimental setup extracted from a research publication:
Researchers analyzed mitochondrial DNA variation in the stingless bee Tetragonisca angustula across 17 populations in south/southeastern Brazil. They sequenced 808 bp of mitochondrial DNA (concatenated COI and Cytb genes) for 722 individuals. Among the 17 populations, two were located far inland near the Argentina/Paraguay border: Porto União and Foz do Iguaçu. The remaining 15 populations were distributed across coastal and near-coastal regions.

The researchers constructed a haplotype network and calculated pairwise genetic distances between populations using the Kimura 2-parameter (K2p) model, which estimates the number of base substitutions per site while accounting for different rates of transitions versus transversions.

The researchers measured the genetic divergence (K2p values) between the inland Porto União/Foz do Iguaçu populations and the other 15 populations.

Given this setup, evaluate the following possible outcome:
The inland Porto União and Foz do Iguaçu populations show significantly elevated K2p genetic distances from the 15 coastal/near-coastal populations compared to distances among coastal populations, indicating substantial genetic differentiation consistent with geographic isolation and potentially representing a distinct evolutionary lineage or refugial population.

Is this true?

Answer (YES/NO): YES